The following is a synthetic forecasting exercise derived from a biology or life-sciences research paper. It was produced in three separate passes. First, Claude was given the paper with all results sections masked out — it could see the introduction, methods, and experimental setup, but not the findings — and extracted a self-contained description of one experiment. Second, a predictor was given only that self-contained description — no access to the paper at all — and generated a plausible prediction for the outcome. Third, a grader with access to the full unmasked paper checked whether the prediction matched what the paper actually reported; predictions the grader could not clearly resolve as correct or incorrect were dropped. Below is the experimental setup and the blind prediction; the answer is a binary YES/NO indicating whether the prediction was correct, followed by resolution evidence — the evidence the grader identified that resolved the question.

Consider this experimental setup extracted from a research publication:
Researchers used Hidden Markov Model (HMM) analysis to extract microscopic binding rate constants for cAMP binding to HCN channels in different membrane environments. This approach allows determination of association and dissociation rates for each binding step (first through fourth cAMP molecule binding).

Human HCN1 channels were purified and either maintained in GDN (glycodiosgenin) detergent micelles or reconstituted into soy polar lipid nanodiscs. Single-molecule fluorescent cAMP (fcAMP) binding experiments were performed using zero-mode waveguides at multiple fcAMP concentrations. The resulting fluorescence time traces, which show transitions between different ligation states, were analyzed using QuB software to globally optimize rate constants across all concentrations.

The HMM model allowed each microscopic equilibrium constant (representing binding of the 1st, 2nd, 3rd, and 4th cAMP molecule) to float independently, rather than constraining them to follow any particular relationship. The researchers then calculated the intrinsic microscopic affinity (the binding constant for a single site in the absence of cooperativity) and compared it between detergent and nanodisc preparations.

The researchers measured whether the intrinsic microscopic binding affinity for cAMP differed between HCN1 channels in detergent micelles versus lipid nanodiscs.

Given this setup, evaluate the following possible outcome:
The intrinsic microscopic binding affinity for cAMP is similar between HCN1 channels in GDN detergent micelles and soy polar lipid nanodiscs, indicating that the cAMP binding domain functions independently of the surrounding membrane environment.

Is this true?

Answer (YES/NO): YES